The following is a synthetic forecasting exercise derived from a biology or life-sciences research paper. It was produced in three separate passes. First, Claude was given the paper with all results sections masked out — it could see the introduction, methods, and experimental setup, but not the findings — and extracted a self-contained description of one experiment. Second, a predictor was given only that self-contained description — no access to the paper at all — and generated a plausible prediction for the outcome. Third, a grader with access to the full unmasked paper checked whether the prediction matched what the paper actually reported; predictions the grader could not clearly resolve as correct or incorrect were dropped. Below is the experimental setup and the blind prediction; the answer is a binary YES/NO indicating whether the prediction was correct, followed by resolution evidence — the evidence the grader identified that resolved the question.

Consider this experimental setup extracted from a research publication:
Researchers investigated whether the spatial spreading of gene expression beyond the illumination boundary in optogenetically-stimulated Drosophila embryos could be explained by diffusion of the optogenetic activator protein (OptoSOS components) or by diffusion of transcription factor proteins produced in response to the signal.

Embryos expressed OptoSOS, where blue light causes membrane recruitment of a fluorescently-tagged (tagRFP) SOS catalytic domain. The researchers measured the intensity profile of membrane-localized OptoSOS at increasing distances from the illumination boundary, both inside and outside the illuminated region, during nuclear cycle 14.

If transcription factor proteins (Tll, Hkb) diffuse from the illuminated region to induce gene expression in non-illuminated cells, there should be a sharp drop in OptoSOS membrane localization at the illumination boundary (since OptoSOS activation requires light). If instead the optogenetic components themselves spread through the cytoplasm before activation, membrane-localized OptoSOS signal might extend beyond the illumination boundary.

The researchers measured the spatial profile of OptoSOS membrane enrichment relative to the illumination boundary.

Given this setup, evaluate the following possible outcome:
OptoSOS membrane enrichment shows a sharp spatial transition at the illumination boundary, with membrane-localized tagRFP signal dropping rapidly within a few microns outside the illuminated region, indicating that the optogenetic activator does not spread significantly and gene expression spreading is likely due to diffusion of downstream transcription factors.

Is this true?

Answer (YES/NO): YES